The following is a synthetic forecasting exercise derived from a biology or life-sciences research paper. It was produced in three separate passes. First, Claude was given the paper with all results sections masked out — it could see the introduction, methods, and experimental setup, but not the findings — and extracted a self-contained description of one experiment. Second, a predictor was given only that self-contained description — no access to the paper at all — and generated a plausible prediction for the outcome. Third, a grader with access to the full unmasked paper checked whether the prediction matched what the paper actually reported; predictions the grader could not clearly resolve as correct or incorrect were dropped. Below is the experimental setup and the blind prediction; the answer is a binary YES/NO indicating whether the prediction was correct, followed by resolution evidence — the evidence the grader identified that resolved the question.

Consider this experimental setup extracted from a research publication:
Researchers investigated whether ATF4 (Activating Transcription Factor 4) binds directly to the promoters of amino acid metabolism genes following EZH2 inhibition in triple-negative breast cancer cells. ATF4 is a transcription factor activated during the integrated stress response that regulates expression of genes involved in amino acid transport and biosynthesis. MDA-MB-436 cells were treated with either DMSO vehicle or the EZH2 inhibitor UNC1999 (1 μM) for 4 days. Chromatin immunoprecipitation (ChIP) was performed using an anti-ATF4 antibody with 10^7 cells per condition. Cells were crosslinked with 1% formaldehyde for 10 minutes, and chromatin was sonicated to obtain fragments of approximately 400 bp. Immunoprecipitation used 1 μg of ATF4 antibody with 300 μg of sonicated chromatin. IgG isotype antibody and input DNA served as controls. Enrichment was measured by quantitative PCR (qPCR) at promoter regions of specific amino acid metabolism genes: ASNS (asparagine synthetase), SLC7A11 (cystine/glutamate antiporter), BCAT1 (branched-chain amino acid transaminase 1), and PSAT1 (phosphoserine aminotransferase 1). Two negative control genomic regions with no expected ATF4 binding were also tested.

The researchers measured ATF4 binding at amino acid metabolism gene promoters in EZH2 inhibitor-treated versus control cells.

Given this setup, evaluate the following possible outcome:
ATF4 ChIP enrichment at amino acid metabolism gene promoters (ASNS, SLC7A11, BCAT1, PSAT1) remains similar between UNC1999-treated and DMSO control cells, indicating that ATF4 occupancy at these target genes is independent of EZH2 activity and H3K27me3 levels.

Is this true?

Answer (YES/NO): NO